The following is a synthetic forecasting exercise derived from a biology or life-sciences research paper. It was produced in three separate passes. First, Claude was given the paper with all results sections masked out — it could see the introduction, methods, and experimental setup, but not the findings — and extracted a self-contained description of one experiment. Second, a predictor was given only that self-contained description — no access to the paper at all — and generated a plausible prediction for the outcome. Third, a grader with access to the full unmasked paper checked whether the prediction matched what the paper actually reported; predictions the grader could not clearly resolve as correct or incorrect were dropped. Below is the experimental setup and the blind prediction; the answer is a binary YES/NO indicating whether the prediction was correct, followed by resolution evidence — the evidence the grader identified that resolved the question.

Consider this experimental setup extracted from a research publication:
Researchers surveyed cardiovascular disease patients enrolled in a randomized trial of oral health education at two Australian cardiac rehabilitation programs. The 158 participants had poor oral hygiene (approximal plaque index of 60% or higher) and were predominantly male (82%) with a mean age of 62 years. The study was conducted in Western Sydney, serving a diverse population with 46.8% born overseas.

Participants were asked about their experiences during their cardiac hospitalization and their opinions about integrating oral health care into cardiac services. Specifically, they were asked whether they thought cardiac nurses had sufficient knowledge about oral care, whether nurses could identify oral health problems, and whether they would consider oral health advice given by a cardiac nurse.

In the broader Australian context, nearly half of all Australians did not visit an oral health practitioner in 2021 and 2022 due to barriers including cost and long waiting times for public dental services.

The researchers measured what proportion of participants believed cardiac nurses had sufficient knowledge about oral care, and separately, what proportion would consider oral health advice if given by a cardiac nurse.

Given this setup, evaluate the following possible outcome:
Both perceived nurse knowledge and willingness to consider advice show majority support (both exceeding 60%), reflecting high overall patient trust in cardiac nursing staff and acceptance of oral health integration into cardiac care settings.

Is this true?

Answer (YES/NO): NO